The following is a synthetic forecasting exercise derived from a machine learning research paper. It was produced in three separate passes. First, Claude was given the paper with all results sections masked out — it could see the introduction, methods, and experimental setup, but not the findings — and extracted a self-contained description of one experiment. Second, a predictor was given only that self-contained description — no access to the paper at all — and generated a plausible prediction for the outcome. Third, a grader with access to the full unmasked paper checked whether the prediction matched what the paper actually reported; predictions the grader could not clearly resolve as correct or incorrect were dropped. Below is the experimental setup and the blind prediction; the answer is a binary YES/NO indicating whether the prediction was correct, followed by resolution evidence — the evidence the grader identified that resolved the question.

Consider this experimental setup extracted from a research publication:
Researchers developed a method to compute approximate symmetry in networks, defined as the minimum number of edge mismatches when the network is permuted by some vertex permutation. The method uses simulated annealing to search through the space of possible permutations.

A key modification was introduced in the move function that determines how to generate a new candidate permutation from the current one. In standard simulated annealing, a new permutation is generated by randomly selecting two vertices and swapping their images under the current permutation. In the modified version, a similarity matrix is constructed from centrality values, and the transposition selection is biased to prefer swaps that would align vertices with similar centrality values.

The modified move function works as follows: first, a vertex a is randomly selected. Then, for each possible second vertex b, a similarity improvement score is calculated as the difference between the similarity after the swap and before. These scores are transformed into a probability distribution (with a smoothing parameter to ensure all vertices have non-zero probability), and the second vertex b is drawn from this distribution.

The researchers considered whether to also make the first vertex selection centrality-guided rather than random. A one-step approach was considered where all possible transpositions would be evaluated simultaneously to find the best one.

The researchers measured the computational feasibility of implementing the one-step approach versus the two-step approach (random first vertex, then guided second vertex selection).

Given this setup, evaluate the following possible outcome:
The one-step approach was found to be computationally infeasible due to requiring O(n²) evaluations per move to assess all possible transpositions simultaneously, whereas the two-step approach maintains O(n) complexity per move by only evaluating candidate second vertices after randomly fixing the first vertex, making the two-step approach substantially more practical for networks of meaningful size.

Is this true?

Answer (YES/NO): YES